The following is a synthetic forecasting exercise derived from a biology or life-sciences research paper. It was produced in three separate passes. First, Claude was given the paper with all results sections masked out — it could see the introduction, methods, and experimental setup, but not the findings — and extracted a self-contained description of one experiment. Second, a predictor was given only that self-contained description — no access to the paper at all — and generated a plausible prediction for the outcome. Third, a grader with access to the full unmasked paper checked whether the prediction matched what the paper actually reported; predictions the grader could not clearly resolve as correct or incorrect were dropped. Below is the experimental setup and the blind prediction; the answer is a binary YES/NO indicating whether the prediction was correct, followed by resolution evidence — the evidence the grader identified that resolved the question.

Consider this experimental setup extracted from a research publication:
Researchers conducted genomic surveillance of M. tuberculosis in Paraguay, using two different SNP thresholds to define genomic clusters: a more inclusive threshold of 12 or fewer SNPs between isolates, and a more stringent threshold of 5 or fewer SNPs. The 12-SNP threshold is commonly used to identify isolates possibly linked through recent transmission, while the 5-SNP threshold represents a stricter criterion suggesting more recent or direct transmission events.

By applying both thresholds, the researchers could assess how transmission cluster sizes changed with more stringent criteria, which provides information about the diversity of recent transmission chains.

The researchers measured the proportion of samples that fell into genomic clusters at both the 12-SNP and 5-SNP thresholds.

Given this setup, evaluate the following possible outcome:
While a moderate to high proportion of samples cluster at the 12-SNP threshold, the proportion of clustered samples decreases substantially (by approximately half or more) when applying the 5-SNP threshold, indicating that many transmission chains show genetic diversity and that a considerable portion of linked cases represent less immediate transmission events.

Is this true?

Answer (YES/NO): NO